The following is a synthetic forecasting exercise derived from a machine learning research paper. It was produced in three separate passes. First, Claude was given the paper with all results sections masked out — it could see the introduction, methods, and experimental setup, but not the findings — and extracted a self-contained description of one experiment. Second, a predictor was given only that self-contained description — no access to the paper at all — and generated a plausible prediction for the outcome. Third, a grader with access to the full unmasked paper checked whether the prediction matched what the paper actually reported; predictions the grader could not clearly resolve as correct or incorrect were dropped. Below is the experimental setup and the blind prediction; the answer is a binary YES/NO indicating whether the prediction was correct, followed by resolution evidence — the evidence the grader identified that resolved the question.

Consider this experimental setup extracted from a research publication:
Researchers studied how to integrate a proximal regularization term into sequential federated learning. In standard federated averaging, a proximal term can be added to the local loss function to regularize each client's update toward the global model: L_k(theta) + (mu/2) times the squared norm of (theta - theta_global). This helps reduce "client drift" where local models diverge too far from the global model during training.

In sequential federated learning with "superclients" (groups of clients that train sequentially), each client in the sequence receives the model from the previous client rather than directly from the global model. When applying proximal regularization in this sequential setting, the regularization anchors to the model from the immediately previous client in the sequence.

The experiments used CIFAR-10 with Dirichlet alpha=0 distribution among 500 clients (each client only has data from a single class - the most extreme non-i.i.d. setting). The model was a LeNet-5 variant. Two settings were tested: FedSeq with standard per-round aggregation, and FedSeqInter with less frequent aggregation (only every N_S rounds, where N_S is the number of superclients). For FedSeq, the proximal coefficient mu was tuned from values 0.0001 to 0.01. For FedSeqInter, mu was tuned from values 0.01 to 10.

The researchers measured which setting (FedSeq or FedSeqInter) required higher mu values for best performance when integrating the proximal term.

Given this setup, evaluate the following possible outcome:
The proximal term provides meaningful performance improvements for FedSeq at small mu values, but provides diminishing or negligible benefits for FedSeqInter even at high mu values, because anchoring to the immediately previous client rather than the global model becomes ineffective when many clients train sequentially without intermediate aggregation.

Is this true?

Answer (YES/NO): NO